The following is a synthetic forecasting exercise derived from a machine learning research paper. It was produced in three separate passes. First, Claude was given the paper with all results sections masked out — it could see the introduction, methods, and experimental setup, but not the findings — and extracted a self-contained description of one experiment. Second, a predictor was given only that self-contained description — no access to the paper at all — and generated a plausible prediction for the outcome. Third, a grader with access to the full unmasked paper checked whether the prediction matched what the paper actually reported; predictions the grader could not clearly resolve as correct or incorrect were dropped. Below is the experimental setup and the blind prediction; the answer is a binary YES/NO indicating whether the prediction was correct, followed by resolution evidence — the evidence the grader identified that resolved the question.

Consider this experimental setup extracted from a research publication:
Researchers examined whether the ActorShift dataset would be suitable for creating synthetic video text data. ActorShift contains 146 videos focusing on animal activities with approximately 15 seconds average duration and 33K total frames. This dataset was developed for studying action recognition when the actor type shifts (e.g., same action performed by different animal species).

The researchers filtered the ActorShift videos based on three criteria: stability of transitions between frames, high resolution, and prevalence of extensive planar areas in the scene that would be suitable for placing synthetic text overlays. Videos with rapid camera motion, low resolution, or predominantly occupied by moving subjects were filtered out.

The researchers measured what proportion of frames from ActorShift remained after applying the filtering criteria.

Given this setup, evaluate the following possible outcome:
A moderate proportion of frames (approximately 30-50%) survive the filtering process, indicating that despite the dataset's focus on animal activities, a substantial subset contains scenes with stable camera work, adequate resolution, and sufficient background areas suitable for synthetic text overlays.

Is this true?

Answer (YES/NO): NO